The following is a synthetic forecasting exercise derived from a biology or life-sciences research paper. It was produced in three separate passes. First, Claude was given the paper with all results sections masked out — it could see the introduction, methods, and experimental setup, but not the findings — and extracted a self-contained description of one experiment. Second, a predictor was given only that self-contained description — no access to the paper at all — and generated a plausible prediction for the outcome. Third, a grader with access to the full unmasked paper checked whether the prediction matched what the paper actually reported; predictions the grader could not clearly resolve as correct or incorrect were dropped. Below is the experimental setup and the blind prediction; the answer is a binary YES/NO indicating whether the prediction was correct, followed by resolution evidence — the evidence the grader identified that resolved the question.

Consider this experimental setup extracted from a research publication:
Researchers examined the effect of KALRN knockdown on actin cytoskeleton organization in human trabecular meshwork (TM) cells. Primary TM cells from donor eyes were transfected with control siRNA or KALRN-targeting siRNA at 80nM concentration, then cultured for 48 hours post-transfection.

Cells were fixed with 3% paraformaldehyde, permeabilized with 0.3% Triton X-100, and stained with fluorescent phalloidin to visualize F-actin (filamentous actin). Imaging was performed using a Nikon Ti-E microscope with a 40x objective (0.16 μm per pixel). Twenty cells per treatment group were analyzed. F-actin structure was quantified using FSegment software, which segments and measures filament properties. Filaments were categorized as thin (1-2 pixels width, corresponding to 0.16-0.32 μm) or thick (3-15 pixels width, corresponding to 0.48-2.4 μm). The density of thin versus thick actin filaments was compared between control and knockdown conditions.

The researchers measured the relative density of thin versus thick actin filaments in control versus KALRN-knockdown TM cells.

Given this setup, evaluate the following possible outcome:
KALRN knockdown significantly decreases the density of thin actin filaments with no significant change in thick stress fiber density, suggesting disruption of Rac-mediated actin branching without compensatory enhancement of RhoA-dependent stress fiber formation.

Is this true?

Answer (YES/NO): NO